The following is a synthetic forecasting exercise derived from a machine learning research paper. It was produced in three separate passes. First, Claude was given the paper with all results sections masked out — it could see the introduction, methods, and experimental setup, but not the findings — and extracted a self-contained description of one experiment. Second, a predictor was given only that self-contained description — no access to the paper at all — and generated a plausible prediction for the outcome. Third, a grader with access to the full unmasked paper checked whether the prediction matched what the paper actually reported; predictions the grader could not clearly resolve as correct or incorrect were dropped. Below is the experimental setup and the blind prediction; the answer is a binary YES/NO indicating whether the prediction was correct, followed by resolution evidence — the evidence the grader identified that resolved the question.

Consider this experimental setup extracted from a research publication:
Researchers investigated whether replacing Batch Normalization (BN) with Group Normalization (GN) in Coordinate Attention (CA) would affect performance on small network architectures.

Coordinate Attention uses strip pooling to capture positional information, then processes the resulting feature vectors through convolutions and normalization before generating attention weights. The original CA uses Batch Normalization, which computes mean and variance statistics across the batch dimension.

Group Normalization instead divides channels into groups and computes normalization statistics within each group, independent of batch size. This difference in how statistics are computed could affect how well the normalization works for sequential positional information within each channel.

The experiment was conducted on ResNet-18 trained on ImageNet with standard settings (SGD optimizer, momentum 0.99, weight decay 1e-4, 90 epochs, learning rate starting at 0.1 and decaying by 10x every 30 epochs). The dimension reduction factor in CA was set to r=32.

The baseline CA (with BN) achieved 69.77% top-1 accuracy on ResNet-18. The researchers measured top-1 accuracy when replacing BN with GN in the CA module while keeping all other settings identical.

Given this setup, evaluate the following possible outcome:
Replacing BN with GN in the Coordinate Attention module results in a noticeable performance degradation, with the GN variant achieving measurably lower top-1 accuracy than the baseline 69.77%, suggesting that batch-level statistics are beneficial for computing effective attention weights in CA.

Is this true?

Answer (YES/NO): NO